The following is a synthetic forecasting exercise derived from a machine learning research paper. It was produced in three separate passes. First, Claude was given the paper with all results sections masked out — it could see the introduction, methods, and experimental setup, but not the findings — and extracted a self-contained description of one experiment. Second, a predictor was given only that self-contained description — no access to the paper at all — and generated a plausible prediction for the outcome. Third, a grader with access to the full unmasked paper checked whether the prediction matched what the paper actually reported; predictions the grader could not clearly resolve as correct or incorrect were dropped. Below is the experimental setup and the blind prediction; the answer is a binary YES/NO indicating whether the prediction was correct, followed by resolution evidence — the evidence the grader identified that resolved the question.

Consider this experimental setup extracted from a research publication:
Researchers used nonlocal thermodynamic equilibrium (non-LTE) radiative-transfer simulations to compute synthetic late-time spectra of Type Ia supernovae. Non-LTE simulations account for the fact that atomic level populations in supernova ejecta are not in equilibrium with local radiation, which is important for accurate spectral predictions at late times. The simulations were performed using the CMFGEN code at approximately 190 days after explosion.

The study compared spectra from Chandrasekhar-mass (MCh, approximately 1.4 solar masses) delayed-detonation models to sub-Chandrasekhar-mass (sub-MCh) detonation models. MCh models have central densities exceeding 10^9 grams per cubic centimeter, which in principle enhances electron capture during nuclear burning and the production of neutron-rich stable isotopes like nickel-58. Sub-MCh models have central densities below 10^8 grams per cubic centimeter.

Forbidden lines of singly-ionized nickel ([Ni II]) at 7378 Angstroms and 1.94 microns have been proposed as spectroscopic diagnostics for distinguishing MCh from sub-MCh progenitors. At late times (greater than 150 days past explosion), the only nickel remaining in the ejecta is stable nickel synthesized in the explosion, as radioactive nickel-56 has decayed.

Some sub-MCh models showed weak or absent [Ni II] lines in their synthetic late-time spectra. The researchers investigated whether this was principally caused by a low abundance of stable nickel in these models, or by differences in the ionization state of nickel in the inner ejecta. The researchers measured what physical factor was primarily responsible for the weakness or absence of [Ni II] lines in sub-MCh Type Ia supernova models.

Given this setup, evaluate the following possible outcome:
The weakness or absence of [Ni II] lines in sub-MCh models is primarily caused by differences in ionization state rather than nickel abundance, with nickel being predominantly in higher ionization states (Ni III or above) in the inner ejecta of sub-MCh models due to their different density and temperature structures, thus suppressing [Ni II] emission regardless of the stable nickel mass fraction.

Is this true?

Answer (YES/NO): YES